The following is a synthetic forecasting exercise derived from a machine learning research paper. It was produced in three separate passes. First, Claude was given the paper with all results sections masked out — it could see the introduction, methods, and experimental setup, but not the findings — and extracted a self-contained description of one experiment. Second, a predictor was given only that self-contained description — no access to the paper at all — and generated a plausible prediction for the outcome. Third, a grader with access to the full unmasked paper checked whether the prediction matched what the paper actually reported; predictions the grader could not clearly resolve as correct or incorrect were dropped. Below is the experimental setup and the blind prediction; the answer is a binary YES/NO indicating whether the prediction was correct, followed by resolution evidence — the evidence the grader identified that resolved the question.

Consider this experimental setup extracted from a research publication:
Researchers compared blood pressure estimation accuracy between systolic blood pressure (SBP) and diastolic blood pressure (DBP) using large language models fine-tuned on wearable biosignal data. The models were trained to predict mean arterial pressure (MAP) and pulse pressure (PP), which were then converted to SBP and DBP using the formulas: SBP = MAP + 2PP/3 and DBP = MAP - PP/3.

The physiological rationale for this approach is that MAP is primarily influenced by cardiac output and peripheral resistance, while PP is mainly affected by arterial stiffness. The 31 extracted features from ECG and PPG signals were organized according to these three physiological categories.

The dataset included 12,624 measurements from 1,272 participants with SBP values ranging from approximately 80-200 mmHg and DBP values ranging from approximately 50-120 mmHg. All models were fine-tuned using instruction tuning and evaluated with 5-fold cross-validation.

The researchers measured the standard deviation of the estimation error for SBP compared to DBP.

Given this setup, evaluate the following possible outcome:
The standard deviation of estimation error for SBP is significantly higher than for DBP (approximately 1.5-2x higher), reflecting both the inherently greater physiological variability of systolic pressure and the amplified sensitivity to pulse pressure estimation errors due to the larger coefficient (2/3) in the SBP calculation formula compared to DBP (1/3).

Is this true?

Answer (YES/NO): NO